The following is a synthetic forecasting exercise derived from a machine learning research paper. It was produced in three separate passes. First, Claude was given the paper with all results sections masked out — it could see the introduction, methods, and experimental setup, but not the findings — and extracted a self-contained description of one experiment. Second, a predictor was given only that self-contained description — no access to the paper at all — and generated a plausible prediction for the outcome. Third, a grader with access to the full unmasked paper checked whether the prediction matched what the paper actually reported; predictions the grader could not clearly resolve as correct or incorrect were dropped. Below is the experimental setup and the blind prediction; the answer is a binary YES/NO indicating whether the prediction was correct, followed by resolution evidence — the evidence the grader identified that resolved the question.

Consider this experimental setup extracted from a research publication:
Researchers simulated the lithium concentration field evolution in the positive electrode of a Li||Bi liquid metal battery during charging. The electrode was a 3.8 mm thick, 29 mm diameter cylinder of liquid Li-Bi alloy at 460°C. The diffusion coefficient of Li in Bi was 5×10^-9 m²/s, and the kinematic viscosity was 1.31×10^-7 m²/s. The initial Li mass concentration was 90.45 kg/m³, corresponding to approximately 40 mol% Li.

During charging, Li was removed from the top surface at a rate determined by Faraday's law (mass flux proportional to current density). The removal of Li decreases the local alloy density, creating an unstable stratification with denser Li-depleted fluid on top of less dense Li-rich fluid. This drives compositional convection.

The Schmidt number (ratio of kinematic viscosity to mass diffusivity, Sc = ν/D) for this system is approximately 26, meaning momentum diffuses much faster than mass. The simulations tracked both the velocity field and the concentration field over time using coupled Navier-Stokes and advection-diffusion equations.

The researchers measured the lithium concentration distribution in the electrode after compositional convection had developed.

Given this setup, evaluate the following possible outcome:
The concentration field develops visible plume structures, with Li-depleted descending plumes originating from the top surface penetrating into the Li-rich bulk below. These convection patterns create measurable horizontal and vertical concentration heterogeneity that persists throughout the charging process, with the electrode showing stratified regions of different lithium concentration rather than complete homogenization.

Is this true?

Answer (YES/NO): NO